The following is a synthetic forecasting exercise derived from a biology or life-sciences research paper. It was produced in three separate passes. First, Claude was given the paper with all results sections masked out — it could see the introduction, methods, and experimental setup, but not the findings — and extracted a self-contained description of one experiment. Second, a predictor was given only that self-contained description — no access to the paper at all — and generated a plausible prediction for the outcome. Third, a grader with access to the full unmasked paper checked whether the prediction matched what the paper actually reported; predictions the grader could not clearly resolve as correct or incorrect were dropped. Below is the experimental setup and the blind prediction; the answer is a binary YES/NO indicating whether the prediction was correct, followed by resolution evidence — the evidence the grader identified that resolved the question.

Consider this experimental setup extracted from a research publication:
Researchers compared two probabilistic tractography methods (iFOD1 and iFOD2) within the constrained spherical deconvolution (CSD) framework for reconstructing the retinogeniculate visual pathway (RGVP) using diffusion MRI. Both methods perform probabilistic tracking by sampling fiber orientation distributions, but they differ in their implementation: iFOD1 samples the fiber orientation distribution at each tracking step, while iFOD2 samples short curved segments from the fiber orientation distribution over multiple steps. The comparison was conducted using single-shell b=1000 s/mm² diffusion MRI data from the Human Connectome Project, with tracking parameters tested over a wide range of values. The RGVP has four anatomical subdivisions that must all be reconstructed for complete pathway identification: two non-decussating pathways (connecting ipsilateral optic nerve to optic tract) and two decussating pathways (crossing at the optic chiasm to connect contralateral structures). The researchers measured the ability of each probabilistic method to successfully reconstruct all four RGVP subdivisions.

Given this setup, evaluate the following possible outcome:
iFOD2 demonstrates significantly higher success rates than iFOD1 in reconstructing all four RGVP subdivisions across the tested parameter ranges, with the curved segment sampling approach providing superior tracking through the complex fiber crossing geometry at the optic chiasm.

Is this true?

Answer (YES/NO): NO